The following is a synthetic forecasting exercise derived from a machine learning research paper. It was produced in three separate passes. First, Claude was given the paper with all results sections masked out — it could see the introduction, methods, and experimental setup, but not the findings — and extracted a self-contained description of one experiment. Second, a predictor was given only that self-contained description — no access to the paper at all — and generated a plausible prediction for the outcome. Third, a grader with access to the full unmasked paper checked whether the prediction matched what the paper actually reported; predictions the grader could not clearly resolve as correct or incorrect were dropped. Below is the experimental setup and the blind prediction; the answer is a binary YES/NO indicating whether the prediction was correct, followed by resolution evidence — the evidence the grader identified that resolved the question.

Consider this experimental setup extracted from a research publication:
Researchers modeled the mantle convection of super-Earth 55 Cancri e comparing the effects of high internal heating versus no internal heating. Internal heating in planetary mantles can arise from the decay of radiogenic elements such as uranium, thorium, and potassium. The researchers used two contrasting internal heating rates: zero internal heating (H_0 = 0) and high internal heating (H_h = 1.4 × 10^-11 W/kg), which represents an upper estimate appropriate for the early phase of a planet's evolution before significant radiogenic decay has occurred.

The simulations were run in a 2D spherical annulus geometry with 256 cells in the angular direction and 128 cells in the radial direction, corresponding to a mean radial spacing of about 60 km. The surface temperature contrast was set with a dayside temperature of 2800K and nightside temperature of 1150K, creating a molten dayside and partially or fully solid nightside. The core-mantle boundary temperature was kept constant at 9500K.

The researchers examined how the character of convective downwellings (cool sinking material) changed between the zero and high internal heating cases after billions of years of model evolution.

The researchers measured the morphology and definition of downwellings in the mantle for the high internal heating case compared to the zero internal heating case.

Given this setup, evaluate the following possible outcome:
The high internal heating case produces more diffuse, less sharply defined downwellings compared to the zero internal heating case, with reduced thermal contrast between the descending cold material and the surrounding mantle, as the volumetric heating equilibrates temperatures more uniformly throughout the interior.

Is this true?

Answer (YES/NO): YES